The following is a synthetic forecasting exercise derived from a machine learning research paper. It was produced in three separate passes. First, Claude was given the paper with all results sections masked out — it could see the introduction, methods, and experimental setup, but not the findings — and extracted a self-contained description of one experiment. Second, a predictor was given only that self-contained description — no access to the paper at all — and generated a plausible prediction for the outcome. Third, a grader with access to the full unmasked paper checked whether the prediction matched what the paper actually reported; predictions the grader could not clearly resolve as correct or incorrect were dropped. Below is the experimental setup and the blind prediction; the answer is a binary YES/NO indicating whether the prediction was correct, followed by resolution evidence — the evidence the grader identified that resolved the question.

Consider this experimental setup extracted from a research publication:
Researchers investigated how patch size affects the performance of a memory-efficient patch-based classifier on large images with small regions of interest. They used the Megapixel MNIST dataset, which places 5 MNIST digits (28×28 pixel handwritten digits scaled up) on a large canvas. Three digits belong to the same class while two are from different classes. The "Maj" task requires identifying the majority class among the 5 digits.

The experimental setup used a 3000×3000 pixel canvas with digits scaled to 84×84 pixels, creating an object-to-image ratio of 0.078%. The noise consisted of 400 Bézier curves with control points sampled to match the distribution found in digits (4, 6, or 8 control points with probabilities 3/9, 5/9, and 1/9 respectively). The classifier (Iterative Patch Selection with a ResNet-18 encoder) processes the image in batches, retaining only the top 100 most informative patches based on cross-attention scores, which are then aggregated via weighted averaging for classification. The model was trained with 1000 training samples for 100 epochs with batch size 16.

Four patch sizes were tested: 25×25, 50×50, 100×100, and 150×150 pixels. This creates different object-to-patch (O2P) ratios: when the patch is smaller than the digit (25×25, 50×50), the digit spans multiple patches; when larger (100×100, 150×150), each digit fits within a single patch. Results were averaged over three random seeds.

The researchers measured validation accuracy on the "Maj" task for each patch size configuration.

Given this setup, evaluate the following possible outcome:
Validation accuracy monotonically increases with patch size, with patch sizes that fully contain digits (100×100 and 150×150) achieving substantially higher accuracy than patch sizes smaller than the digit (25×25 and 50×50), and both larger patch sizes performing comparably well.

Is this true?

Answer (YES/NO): NO